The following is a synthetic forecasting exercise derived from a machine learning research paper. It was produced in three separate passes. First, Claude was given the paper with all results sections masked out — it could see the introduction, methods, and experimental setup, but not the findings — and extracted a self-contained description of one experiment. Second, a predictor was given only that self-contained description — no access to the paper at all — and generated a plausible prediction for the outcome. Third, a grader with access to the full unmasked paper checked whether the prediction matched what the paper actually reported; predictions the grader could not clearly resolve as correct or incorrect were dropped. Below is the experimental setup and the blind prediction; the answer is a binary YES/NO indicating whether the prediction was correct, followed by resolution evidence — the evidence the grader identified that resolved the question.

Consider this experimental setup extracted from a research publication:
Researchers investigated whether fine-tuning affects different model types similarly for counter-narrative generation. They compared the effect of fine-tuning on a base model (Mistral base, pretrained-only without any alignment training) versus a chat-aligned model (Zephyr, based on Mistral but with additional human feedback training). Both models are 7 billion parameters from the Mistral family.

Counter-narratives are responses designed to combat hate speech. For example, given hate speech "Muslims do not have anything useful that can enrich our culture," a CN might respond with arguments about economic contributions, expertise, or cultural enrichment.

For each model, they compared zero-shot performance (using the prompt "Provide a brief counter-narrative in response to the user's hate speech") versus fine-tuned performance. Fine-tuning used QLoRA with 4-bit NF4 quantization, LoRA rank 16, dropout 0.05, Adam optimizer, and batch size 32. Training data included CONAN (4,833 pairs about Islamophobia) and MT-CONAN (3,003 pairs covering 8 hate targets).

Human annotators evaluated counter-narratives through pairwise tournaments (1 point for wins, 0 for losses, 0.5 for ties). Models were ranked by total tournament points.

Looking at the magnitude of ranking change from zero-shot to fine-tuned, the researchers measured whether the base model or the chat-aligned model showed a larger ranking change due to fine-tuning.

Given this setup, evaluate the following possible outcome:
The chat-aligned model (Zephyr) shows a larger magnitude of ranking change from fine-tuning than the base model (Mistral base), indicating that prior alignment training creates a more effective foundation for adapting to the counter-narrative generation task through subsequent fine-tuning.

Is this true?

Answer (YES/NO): NO